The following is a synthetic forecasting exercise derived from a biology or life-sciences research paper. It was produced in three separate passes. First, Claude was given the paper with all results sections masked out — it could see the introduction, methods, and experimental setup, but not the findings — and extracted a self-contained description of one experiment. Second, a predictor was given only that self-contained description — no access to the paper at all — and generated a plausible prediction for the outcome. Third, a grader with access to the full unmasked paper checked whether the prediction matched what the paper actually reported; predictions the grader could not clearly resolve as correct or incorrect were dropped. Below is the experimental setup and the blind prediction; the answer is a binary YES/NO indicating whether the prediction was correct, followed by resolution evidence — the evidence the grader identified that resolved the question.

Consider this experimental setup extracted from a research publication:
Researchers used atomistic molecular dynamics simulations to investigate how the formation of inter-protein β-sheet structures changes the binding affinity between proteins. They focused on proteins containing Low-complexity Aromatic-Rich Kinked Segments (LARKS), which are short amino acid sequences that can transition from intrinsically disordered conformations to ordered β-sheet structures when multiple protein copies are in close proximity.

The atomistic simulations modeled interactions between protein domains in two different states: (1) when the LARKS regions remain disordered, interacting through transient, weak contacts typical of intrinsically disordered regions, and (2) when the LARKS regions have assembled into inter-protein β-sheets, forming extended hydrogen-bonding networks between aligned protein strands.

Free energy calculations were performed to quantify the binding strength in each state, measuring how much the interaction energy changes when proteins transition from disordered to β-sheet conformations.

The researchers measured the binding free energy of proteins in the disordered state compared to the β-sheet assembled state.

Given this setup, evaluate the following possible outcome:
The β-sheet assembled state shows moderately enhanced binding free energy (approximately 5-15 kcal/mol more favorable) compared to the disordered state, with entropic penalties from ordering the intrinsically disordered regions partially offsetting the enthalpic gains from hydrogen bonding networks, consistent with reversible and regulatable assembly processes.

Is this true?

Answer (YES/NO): YES